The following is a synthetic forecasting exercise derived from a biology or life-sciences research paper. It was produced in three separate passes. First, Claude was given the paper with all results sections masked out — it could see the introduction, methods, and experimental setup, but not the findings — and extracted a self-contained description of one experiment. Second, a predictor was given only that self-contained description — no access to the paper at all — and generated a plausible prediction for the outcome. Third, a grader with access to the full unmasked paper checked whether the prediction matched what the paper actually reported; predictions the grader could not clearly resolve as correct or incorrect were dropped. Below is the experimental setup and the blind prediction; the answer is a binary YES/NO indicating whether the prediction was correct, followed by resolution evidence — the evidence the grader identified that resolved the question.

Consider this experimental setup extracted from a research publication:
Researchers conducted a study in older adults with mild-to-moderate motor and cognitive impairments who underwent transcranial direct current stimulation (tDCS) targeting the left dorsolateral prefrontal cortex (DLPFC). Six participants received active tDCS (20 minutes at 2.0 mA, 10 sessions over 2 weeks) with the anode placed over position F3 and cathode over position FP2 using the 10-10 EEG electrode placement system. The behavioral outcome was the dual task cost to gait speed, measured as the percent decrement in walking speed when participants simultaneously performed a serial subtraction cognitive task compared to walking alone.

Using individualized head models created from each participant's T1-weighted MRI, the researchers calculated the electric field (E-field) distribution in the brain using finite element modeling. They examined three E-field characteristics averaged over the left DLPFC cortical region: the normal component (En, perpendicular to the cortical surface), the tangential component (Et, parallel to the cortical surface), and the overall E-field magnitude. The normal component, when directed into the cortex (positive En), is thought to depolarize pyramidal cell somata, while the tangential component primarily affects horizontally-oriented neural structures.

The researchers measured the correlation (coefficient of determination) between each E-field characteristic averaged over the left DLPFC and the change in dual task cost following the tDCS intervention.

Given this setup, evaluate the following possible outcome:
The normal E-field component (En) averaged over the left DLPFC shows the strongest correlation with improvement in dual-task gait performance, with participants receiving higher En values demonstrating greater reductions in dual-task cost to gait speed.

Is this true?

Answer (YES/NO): NO